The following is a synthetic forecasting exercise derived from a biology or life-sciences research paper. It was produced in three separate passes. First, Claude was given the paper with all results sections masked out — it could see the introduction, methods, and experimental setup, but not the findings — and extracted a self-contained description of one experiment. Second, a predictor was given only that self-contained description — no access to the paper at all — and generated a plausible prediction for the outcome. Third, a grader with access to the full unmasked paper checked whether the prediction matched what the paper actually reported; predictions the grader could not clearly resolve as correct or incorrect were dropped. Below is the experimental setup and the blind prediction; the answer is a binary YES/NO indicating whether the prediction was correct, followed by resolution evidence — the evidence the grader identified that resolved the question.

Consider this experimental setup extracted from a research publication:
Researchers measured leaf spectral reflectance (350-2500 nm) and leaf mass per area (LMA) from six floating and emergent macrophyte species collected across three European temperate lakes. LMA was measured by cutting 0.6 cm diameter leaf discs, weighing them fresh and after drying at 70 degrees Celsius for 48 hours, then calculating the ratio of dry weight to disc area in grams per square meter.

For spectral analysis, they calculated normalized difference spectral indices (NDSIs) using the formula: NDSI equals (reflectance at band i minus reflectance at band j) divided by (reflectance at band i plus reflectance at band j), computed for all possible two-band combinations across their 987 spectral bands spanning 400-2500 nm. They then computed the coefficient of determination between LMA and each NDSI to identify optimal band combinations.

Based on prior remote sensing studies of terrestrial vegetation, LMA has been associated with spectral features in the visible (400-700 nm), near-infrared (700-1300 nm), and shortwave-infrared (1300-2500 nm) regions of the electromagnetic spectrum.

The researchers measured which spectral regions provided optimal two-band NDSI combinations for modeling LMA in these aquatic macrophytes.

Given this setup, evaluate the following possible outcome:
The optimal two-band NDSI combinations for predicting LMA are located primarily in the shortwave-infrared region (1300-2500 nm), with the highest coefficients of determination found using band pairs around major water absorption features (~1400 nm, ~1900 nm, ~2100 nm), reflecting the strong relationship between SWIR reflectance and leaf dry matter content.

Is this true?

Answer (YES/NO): NO